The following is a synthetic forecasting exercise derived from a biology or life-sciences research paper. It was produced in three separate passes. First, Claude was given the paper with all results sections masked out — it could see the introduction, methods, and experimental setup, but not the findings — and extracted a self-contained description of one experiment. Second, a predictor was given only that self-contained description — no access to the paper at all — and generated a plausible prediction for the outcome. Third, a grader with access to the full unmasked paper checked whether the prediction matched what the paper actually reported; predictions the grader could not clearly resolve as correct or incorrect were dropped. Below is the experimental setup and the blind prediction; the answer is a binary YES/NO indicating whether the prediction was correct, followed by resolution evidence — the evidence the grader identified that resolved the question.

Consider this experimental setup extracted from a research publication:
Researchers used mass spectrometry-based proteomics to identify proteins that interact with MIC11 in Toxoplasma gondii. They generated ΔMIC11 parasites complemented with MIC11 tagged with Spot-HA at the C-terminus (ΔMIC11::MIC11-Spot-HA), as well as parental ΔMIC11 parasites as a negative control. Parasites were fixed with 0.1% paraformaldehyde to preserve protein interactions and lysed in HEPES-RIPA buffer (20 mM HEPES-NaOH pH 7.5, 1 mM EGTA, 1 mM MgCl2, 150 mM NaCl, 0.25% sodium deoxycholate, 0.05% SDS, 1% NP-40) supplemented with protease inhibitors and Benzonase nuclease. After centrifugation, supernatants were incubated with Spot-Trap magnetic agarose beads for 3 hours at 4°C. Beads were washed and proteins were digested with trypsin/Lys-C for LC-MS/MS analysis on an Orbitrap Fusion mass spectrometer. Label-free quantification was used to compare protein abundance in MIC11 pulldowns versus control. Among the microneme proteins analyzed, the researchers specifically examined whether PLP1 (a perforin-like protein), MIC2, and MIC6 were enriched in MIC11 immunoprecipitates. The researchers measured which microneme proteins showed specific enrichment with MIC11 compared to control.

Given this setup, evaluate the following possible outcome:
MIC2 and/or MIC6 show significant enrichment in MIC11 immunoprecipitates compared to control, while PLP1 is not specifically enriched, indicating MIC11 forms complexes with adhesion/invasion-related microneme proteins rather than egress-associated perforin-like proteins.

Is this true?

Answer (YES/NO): NO